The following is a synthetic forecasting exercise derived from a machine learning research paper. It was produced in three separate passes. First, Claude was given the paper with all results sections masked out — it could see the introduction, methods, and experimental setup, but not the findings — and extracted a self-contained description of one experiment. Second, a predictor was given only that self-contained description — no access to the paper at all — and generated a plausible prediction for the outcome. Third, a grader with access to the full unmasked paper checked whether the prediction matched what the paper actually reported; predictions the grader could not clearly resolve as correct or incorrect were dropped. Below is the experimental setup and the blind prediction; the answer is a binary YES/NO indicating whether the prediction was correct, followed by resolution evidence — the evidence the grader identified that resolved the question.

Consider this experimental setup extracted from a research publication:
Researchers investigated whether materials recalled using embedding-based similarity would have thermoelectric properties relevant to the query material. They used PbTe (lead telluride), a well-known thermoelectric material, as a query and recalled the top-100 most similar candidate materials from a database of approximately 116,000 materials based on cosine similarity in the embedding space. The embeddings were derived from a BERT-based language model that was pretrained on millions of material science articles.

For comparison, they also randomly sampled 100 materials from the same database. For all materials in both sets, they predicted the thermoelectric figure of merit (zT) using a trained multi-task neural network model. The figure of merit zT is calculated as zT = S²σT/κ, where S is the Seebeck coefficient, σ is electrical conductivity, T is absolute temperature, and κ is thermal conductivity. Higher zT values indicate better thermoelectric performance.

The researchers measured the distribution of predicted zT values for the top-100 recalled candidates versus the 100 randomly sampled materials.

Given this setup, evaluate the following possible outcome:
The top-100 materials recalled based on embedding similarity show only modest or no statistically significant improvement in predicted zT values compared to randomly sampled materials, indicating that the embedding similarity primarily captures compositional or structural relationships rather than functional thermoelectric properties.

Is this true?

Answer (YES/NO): NO